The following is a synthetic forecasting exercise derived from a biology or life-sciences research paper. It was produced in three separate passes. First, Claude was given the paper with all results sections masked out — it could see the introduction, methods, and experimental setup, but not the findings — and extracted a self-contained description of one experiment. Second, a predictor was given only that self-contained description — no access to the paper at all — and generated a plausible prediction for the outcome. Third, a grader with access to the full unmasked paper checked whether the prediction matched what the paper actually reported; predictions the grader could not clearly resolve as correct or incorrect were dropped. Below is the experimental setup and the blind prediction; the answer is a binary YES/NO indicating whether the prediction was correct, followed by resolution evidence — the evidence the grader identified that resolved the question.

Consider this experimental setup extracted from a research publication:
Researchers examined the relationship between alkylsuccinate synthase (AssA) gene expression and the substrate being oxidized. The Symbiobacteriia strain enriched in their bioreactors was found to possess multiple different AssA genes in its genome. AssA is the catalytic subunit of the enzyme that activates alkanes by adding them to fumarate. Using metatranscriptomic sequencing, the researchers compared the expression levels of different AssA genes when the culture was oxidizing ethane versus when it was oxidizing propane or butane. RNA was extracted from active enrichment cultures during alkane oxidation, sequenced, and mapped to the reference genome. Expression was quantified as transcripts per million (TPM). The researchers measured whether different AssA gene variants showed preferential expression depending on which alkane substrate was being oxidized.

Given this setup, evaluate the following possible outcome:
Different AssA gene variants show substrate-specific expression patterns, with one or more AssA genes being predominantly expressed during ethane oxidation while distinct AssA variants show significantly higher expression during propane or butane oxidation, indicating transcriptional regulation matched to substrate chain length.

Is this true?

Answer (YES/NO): NO